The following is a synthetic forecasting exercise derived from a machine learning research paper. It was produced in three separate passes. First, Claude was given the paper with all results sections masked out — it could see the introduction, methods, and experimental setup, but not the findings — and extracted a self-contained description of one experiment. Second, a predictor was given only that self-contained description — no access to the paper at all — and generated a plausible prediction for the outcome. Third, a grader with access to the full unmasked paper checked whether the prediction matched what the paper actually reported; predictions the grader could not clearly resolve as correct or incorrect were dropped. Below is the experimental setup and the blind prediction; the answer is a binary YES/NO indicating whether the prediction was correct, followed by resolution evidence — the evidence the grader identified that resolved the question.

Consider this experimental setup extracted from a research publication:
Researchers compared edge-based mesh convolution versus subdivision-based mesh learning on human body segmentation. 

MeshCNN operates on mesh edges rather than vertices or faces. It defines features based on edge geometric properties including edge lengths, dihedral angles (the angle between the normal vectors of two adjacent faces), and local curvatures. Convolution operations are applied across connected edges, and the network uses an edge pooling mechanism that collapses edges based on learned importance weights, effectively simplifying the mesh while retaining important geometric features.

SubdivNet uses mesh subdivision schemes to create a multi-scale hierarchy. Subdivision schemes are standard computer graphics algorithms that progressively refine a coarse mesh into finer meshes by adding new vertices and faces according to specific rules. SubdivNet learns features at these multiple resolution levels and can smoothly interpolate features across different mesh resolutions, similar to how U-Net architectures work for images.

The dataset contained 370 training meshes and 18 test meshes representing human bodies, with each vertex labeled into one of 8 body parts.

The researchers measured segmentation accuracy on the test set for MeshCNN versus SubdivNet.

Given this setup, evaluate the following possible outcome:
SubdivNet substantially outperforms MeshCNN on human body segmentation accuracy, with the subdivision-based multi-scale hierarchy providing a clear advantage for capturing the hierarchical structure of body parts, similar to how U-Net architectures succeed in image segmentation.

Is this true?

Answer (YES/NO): YES